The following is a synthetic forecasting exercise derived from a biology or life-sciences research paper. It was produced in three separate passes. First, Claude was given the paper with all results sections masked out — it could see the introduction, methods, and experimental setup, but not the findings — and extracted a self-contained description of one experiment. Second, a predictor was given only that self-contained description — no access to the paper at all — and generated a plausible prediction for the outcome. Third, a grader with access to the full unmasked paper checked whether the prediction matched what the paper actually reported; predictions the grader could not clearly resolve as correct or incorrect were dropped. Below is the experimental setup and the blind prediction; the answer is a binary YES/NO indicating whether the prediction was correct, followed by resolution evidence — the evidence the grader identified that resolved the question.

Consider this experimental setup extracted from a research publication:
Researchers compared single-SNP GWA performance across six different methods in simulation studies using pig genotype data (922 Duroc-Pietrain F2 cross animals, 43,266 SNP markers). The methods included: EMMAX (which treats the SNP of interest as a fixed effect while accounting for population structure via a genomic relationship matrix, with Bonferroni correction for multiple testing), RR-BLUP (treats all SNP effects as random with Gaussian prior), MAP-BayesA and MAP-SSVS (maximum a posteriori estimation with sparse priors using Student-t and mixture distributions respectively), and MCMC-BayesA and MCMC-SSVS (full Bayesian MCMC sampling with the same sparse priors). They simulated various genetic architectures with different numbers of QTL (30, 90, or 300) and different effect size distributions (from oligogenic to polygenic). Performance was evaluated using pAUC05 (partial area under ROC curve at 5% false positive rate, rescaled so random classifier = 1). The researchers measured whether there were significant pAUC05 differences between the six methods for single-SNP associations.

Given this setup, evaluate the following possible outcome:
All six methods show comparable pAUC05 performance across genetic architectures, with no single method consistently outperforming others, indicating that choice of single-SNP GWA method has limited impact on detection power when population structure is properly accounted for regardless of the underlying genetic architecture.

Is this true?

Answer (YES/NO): YES